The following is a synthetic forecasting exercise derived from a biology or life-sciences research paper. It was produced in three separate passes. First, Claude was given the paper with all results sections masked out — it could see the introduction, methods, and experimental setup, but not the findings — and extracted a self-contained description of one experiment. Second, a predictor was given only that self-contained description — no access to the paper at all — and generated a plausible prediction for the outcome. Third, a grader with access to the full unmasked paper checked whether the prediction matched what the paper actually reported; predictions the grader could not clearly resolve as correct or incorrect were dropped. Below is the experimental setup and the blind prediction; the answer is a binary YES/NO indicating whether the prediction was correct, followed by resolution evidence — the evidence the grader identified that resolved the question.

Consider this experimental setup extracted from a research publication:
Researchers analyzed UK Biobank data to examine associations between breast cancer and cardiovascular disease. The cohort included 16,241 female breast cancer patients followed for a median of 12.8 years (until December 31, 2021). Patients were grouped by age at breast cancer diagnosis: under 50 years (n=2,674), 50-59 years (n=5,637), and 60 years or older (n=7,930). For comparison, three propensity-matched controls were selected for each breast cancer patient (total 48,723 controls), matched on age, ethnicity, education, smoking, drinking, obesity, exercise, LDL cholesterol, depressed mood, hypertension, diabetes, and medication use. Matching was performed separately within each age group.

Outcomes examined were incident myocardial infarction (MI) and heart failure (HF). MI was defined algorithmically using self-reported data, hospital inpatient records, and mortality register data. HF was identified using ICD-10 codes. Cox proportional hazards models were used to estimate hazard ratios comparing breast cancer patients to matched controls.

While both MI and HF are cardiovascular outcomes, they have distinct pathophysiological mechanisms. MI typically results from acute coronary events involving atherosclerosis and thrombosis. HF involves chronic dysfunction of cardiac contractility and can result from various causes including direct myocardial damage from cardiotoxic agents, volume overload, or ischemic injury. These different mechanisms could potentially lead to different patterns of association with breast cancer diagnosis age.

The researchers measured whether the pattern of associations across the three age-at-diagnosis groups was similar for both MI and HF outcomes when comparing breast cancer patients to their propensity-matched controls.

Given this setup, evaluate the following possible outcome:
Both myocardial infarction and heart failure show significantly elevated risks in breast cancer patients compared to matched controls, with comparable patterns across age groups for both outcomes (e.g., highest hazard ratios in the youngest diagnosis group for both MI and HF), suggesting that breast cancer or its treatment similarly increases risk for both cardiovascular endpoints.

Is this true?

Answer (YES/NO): NO